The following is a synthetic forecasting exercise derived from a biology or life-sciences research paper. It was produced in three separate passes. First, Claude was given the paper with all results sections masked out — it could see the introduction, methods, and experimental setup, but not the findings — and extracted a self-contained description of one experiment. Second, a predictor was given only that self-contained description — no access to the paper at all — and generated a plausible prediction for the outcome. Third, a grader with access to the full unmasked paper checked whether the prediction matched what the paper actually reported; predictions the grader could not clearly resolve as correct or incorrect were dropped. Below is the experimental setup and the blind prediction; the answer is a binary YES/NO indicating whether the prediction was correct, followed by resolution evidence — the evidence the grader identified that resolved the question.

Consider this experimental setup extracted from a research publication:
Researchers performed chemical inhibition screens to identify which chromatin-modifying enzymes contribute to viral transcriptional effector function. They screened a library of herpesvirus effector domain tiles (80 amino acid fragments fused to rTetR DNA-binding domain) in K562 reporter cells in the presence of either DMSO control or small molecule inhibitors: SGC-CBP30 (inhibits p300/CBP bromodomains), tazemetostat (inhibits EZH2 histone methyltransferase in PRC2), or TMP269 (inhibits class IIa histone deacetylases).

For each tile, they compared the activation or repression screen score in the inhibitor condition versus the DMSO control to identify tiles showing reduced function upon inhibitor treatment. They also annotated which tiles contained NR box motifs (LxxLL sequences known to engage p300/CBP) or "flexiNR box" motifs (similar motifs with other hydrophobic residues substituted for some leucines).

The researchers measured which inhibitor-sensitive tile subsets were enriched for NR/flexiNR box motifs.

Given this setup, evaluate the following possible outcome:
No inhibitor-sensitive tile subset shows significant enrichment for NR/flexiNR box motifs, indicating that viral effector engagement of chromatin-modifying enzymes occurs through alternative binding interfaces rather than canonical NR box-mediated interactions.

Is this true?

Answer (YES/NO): NO